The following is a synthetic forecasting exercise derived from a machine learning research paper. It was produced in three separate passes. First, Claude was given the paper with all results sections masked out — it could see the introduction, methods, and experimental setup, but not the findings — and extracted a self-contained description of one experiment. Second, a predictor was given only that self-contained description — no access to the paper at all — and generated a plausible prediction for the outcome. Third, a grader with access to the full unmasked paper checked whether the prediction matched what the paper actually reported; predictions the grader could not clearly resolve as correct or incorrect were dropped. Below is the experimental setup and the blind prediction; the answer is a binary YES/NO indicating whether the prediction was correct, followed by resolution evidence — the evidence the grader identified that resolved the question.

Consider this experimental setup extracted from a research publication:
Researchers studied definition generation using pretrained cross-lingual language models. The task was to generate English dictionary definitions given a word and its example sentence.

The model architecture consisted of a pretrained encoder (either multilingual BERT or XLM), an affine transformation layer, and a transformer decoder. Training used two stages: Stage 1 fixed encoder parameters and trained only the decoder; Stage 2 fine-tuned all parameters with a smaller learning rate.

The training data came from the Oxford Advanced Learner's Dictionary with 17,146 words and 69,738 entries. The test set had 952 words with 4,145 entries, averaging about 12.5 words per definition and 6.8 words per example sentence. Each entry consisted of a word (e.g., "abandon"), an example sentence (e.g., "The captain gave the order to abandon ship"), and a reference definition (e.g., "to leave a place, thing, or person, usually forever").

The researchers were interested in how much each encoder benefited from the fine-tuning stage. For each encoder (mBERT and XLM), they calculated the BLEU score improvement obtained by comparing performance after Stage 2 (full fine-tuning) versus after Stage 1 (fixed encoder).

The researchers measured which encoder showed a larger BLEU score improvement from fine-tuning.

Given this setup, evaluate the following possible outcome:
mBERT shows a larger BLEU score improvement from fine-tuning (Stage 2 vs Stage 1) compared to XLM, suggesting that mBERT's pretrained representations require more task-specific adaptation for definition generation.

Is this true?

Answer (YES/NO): NO